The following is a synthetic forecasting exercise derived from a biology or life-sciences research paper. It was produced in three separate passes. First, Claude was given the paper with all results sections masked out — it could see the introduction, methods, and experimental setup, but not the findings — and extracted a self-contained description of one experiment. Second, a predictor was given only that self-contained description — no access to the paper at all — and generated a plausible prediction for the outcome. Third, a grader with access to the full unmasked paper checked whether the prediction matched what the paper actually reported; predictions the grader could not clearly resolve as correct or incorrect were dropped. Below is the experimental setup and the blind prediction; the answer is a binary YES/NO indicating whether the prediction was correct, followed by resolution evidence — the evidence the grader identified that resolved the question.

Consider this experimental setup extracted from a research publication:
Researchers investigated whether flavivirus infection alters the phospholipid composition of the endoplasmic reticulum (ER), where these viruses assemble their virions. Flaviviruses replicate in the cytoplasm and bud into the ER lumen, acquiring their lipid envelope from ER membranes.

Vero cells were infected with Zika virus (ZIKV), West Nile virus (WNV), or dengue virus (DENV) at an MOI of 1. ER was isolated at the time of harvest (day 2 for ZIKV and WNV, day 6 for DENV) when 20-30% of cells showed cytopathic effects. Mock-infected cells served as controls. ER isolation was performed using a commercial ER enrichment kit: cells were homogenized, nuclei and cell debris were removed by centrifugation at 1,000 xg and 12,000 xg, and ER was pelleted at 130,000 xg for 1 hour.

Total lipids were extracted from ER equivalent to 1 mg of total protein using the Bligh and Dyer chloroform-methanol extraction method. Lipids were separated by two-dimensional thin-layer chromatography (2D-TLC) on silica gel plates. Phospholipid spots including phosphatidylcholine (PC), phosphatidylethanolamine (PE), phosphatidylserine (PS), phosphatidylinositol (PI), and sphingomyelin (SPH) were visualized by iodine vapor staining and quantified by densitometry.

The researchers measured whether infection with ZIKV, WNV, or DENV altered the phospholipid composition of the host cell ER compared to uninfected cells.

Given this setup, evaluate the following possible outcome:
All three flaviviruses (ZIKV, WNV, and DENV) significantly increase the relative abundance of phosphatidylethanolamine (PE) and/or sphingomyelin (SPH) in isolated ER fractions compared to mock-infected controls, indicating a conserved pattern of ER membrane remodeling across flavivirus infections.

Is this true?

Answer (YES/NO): NO